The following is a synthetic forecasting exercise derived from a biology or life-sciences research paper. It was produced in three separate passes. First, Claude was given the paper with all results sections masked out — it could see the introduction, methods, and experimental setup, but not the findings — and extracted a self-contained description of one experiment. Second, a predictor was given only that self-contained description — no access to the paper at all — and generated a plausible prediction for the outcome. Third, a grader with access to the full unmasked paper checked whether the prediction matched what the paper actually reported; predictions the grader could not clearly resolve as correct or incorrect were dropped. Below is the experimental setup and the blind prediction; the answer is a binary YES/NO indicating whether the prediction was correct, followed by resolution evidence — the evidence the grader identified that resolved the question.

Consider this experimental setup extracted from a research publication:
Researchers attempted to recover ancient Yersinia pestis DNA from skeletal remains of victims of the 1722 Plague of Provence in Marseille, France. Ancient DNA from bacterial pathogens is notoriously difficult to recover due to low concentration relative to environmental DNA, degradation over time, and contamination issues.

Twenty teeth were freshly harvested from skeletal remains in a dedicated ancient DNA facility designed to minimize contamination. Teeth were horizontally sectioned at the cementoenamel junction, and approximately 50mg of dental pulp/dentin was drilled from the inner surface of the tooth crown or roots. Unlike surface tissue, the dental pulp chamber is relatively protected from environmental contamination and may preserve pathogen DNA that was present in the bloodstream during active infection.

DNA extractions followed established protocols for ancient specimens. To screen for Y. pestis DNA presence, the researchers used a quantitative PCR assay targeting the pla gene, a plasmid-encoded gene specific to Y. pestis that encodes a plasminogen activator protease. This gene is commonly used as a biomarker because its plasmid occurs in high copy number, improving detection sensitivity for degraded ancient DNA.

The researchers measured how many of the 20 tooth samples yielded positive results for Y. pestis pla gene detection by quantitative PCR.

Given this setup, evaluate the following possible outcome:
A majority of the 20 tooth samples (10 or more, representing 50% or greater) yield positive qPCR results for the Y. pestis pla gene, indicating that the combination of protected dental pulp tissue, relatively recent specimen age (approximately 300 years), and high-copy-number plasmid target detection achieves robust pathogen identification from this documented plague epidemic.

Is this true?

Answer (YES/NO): NO